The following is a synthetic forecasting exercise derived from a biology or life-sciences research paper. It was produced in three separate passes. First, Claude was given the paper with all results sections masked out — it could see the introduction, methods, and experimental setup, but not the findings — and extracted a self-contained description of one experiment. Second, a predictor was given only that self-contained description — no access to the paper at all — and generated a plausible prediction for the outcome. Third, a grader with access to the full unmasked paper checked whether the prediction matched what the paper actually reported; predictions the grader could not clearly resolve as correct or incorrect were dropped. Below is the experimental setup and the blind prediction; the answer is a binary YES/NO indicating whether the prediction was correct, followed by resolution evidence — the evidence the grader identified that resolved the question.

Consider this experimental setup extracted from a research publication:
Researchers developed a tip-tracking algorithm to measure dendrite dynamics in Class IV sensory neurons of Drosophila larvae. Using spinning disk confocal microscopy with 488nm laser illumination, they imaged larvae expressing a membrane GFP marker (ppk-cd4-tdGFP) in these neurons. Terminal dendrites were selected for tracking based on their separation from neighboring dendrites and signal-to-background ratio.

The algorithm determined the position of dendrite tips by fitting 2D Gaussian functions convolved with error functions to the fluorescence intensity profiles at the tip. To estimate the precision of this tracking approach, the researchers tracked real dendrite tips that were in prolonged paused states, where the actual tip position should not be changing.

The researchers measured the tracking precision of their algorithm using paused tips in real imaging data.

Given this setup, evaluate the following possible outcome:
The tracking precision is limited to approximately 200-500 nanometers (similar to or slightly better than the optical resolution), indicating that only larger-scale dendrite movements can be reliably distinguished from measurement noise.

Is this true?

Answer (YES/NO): NO